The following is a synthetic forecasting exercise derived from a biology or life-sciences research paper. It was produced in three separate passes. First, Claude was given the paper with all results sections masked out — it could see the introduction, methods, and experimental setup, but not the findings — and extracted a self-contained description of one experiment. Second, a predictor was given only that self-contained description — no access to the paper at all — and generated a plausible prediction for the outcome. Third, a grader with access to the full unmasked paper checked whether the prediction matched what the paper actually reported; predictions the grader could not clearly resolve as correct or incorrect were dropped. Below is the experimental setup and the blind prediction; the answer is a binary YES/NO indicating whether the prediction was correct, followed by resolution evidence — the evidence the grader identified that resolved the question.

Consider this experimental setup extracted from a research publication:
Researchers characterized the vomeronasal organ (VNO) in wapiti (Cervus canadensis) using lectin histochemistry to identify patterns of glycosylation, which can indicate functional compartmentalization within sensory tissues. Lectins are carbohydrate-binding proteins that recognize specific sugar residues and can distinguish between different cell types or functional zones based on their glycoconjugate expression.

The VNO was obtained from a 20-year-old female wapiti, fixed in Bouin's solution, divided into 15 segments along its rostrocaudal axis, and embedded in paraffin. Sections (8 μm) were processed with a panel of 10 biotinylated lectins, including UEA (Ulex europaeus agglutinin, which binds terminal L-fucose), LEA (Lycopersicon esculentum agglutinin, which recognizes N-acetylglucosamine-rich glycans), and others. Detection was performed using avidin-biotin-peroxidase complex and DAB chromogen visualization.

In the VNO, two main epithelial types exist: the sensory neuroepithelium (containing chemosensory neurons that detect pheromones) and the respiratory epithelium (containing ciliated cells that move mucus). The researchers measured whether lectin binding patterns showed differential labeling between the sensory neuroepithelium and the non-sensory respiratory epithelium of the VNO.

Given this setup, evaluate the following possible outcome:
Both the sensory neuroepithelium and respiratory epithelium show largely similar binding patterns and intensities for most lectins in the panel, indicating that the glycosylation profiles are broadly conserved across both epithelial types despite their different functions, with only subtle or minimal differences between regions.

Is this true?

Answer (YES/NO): NO